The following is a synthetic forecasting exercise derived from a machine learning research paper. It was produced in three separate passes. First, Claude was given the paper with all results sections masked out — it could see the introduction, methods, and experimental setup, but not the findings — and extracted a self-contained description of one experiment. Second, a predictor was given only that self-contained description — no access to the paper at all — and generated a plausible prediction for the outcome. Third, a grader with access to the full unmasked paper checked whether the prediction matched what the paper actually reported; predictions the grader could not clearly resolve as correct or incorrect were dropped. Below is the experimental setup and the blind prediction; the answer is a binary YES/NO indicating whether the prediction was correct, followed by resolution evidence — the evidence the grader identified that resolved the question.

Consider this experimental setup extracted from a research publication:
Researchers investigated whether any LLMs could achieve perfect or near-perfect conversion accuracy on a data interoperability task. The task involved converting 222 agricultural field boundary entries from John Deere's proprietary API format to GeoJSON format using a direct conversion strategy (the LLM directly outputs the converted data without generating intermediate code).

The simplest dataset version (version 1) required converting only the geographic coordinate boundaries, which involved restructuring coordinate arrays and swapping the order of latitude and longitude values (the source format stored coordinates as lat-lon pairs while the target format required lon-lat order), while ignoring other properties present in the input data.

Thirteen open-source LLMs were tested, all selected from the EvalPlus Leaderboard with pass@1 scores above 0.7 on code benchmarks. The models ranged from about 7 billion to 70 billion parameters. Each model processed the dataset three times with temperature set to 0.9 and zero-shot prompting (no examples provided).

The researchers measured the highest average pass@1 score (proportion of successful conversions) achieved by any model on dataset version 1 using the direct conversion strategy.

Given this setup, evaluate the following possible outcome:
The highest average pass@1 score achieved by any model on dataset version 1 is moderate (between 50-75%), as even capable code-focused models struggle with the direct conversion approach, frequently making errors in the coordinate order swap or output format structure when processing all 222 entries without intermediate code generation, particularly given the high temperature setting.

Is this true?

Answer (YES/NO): NO